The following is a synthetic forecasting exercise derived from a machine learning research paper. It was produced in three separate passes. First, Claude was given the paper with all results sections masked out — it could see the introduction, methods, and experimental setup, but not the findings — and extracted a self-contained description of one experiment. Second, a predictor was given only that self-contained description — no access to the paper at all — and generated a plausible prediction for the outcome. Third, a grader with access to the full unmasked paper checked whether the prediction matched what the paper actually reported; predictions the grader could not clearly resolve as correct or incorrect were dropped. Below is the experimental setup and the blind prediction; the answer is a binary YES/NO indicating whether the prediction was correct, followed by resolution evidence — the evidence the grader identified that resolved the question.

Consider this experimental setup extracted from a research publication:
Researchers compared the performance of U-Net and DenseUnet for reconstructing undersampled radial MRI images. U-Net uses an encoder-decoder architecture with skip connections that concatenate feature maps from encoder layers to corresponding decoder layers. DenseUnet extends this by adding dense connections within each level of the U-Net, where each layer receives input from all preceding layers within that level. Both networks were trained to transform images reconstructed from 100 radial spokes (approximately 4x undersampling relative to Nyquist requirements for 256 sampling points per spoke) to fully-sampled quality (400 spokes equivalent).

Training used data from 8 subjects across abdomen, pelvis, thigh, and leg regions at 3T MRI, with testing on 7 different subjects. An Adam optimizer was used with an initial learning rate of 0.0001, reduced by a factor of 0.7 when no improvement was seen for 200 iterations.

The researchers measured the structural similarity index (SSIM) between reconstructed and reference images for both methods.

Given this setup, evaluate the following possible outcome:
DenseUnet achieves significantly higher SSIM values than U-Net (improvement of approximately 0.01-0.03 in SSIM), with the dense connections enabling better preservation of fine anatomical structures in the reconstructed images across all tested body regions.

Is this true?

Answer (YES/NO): NO